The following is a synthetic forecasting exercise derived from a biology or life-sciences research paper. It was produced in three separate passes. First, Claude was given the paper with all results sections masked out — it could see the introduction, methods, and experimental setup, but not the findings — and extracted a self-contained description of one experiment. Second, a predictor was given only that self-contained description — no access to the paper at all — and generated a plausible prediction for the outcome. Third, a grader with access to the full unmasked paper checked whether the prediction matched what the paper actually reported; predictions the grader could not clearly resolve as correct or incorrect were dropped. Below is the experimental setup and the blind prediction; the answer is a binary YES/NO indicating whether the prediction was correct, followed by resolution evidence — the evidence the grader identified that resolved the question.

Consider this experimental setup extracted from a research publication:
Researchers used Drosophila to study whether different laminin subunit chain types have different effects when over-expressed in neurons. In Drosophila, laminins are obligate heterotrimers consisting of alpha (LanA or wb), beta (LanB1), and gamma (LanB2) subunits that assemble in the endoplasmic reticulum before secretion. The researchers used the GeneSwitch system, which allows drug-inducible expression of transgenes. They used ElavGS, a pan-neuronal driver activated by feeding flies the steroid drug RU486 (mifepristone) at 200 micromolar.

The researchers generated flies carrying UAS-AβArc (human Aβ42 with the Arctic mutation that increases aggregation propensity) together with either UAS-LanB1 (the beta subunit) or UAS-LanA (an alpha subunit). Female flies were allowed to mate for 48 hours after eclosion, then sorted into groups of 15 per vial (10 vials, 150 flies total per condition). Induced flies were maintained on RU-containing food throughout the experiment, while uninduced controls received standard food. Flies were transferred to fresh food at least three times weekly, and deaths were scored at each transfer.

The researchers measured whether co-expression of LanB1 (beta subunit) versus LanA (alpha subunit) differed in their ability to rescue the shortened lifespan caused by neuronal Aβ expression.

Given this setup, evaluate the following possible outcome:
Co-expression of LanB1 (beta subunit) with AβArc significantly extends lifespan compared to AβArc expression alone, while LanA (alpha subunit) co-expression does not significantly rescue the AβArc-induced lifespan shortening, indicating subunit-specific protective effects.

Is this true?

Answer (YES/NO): NO